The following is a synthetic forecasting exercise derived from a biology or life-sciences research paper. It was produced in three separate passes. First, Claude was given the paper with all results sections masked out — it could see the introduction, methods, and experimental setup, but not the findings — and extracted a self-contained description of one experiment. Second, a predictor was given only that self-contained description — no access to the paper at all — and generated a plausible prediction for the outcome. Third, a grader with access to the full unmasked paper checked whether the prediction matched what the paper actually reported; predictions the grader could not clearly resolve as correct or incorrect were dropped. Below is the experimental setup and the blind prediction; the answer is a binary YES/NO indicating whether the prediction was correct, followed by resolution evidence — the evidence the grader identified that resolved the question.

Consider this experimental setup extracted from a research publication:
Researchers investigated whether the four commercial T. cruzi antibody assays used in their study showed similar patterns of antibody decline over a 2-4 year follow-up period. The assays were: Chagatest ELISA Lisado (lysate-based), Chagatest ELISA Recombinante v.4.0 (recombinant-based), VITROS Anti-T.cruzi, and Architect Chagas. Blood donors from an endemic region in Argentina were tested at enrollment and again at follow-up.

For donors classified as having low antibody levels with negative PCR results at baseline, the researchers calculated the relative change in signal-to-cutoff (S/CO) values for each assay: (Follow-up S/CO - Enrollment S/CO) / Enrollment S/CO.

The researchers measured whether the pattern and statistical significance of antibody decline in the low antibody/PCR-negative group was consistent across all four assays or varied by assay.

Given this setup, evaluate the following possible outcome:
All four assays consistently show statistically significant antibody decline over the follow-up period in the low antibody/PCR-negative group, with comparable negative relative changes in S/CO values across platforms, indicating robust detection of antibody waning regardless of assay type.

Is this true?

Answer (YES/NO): NO